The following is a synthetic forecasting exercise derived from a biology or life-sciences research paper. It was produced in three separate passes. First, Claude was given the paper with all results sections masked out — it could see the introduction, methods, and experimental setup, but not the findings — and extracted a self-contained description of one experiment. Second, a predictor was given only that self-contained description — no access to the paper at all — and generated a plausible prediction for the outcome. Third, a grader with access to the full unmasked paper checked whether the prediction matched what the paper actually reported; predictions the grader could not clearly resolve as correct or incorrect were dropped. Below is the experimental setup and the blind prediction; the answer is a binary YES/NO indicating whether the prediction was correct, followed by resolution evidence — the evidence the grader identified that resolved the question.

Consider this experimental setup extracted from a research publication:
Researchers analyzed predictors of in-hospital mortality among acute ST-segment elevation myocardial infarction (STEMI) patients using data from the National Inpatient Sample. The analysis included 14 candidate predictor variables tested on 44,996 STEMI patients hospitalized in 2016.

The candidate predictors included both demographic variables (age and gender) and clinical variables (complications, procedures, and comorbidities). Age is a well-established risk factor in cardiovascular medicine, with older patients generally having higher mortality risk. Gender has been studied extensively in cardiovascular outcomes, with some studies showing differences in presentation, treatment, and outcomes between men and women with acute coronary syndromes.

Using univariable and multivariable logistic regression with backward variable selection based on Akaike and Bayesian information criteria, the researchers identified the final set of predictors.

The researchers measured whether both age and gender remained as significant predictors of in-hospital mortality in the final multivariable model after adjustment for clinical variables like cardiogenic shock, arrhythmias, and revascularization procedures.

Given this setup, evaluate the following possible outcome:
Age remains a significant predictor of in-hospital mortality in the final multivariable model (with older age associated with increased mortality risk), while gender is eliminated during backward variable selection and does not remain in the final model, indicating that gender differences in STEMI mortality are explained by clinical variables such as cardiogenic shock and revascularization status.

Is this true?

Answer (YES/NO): NO